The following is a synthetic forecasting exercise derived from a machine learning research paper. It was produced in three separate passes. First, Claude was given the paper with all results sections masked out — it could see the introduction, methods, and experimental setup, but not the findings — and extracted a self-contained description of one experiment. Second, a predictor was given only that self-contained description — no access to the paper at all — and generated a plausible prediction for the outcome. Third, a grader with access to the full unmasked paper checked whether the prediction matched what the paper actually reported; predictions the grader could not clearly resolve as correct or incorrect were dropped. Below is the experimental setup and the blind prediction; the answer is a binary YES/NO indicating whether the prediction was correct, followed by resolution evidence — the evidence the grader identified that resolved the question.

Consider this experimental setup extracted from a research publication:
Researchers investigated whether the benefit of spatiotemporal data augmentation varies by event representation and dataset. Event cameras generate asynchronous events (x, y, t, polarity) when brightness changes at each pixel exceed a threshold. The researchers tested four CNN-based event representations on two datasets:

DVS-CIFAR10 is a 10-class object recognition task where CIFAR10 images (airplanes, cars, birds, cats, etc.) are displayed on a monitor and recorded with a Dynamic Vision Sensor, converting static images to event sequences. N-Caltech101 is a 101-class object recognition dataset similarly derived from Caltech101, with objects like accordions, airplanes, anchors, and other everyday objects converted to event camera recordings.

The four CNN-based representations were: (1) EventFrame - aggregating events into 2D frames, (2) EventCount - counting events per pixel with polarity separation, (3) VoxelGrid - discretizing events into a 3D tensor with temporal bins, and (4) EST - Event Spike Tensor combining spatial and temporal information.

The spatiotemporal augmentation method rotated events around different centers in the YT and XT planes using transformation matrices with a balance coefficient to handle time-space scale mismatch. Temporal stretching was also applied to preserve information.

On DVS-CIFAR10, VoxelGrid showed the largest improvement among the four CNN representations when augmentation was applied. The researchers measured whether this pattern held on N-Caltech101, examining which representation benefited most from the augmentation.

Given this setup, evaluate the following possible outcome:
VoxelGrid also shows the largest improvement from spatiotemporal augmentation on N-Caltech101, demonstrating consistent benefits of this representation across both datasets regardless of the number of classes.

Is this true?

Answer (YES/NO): NO